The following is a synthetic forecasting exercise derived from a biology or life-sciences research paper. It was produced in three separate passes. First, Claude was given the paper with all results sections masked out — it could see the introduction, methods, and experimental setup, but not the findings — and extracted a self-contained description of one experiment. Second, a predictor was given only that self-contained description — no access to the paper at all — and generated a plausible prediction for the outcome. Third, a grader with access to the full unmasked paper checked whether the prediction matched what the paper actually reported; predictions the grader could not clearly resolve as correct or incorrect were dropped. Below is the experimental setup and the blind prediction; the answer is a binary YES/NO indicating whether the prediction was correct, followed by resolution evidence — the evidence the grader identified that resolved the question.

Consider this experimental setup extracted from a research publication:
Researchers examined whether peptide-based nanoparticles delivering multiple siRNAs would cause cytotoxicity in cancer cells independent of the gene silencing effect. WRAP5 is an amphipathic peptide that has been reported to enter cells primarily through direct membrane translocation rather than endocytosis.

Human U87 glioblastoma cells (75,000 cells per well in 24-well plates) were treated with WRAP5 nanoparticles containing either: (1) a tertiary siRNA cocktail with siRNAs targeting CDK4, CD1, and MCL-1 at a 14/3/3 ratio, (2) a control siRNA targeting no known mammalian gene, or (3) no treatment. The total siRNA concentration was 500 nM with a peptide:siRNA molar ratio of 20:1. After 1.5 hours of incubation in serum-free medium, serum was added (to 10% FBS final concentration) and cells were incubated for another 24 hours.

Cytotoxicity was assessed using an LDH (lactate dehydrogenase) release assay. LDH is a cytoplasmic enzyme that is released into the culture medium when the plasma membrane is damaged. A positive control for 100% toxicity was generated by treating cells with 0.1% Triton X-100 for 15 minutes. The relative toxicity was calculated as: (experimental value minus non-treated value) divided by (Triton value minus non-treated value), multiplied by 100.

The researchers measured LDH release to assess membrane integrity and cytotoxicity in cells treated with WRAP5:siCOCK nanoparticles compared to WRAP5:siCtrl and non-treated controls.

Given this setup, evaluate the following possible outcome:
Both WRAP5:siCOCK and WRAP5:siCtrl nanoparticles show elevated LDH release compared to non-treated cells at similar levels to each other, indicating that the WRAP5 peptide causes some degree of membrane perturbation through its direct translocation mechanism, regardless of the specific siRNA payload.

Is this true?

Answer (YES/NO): NO